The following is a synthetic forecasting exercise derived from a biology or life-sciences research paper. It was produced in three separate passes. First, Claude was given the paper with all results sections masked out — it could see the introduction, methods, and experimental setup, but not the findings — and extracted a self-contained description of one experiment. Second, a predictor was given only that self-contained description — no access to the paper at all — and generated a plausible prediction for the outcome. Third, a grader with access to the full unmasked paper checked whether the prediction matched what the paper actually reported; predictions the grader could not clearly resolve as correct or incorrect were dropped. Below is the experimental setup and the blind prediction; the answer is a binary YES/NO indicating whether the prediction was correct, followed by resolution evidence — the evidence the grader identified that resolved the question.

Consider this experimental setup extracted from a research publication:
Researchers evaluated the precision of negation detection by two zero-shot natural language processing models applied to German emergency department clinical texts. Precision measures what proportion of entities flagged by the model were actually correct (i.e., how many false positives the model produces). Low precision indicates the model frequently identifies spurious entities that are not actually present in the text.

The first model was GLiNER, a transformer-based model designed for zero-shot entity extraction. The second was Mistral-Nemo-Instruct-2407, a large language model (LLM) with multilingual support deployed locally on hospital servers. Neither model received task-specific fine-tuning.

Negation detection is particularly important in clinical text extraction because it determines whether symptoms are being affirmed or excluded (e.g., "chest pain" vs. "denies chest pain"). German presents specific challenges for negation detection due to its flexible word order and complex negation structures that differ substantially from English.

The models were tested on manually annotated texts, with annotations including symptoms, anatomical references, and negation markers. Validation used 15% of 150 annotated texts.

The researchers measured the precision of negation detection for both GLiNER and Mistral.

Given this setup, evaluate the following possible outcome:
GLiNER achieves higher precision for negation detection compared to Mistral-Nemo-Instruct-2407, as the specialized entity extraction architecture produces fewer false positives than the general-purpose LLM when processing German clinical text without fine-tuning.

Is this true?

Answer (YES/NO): NO